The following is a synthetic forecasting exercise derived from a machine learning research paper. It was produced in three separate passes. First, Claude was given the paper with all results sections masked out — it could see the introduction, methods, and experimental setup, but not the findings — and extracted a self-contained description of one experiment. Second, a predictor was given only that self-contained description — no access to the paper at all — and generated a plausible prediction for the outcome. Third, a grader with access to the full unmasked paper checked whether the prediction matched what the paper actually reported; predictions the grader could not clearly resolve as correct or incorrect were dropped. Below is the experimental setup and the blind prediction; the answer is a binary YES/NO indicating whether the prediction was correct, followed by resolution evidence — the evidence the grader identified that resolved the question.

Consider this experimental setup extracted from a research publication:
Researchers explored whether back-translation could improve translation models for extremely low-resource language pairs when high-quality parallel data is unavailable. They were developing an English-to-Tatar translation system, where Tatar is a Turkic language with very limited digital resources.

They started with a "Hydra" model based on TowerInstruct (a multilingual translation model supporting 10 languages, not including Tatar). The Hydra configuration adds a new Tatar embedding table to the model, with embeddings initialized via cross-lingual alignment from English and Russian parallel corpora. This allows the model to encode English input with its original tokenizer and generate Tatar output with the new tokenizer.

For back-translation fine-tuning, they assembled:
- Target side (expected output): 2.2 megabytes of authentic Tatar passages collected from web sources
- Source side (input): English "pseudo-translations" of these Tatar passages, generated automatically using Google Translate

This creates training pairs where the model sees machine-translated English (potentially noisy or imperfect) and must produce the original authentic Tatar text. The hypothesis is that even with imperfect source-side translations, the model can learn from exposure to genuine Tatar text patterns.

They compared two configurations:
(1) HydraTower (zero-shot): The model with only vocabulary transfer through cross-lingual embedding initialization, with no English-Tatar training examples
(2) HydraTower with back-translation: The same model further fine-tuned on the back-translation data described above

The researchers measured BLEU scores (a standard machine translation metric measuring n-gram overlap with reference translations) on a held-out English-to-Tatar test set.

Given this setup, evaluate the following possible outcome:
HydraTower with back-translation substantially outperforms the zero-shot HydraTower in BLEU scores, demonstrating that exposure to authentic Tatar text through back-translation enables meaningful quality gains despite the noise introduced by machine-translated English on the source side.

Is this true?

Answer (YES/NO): YES